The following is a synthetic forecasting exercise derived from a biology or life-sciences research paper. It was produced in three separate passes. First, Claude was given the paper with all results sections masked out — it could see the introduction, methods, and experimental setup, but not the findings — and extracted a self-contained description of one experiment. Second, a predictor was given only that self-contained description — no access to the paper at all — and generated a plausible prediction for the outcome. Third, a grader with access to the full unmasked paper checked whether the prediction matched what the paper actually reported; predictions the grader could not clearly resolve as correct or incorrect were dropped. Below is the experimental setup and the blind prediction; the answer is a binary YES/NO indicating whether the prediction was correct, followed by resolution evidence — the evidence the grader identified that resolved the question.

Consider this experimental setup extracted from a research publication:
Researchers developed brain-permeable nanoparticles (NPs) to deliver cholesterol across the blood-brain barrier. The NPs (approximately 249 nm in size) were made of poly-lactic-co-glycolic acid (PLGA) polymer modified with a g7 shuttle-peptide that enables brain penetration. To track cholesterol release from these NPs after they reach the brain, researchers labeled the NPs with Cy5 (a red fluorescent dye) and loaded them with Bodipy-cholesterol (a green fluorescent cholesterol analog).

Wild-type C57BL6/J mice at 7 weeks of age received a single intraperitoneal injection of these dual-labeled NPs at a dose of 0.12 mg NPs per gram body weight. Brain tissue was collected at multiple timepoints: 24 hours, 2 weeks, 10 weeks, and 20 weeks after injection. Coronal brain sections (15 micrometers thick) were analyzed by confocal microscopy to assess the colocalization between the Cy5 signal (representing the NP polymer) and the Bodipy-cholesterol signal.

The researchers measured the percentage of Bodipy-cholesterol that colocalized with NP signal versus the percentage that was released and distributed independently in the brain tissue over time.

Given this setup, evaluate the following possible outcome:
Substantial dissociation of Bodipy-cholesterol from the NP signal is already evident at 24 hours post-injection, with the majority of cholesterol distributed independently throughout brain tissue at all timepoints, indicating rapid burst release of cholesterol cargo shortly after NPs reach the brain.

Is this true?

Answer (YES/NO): NO